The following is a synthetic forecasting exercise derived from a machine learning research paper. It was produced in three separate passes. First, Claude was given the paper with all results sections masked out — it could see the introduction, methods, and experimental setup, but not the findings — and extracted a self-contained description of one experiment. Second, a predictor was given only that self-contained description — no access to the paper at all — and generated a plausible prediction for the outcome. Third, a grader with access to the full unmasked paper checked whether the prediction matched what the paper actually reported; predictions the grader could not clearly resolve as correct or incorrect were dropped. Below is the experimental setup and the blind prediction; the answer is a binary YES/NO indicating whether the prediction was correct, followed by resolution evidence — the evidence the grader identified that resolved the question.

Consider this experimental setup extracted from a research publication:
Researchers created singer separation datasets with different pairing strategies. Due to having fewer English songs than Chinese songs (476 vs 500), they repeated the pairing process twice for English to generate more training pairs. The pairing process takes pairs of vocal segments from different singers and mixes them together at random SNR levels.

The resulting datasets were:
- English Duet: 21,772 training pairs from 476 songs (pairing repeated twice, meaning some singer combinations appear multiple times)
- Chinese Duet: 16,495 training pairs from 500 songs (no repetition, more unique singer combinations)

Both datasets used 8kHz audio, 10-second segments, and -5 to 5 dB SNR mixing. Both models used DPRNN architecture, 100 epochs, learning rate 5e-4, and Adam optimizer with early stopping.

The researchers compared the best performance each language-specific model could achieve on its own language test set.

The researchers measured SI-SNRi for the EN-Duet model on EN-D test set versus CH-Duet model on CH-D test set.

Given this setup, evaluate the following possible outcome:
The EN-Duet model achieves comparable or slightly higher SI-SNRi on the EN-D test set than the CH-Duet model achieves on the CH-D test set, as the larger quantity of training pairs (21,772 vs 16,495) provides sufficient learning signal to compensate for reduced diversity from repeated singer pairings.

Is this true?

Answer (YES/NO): NO